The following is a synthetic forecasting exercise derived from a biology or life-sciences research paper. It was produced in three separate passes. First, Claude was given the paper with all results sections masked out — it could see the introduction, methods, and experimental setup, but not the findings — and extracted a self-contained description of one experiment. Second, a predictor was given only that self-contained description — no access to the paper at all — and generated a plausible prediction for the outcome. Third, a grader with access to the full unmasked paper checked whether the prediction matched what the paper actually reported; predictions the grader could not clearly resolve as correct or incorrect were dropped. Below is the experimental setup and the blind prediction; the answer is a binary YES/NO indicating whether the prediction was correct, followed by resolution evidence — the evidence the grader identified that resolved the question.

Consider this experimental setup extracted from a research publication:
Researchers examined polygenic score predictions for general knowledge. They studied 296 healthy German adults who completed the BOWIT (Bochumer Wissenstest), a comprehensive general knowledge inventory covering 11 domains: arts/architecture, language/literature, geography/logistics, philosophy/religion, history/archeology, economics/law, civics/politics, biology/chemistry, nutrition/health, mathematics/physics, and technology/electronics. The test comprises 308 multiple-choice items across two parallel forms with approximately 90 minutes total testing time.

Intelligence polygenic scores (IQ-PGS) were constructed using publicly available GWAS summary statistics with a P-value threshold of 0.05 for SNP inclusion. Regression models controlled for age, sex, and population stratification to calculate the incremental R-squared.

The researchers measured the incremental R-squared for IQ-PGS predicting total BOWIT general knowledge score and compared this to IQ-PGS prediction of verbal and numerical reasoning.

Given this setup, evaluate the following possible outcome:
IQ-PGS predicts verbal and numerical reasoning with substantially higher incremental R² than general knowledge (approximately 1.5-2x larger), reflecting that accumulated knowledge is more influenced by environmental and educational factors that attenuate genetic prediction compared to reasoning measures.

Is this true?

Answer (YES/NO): NO